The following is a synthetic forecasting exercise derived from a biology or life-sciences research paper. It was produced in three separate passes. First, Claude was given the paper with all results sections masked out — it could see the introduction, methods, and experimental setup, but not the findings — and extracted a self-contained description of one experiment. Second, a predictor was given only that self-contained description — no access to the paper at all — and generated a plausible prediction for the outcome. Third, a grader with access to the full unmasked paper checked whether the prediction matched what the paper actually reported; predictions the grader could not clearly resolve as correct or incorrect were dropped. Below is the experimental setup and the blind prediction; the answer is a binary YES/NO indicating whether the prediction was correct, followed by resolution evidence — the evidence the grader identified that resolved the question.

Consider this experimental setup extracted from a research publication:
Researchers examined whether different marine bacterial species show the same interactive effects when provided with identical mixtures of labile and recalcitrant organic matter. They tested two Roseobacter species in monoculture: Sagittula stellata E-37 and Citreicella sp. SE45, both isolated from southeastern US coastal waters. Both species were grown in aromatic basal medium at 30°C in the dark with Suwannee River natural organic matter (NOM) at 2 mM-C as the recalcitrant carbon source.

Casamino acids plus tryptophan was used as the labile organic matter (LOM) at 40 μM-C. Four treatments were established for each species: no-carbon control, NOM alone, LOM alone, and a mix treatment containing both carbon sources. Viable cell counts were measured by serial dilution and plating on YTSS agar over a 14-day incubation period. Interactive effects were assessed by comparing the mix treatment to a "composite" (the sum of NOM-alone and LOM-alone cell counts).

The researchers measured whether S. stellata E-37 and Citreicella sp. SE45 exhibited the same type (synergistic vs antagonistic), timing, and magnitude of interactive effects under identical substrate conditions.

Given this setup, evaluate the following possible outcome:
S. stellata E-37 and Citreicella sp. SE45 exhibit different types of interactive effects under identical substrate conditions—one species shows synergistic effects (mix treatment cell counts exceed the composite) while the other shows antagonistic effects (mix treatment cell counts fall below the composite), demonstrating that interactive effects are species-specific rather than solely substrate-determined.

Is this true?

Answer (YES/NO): YES